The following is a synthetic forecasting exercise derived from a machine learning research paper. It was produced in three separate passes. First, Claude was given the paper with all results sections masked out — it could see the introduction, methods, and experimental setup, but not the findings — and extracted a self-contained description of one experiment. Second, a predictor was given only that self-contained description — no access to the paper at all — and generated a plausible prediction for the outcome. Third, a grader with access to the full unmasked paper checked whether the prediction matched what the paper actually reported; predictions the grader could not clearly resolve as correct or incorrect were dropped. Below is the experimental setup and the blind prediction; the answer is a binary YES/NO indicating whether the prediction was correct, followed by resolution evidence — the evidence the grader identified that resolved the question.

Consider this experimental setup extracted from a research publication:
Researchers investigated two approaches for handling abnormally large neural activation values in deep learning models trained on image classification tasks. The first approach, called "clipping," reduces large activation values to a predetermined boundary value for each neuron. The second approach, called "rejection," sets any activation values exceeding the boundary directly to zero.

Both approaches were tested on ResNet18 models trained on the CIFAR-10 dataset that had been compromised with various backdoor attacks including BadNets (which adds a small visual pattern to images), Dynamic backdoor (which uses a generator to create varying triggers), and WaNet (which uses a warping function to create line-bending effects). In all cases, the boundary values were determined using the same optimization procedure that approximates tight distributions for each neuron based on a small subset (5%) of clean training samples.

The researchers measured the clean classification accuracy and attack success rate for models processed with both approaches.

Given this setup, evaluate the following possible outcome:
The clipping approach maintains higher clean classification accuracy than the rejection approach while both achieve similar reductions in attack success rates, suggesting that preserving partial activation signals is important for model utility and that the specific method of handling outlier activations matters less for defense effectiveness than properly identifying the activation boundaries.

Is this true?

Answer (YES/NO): NO